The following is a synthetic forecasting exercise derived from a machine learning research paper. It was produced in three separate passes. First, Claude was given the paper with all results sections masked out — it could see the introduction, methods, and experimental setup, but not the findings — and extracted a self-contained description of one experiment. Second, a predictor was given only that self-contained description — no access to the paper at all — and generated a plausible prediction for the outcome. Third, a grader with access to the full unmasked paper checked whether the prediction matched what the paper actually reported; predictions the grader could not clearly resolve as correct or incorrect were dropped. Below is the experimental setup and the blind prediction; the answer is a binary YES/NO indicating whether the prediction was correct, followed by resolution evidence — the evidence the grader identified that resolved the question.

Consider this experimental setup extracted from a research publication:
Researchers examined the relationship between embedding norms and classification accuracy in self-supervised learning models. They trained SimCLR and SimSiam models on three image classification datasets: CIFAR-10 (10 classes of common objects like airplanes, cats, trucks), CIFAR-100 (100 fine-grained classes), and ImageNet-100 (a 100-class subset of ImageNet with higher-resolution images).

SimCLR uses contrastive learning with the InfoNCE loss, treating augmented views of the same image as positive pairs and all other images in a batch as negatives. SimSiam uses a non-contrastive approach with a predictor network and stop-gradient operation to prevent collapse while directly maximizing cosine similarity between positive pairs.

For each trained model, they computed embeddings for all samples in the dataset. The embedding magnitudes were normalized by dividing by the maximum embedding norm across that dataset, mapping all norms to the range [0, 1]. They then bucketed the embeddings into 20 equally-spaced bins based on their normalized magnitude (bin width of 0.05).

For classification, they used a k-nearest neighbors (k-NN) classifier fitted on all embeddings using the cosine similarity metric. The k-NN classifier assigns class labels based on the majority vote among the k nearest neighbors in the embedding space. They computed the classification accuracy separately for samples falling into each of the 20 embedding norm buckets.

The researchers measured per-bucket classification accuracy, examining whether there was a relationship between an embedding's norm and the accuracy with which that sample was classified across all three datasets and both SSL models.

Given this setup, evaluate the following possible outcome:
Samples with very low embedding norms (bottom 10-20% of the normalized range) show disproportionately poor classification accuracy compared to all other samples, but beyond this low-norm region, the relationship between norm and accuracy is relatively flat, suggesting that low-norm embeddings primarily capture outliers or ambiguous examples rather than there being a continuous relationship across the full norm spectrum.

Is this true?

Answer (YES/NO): NO